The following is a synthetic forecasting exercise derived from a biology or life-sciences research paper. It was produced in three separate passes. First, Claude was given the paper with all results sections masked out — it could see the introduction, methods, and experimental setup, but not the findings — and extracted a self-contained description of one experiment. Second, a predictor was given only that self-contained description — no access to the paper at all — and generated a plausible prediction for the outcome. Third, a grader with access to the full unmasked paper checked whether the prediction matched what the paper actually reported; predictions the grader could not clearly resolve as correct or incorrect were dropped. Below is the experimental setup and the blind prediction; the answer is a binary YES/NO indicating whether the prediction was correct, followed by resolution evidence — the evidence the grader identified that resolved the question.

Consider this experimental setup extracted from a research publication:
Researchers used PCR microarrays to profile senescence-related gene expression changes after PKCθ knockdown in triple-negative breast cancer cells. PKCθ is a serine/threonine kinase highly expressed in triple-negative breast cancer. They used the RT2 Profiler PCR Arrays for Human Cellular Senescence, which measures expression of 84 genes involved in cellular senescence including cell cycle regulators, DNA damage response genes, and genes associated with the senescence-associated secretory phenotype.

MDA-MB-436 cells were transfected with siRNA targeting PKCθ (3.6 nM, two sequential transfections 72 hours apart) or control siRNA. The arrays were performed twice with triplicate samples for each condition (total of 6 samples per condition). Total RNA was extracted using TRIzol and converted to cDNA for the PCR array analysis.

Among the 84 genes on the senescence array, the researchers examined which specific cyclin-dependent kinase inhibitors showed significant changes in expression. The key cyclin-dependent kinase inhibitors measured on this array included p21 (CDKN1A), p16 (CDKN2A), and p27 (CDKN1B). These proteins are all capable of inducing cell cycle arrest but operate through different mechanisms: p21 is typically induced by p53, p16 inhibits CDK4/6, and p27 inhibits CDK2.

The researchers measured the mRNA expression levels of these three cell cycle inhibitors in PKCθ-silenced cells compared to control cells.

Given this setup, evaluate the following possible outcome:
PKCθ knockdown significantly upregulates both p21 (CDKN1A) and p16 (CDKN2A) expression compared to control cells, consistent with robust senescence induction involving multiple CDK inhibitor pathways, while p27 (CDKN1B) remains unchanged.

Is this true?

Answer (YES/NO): NO